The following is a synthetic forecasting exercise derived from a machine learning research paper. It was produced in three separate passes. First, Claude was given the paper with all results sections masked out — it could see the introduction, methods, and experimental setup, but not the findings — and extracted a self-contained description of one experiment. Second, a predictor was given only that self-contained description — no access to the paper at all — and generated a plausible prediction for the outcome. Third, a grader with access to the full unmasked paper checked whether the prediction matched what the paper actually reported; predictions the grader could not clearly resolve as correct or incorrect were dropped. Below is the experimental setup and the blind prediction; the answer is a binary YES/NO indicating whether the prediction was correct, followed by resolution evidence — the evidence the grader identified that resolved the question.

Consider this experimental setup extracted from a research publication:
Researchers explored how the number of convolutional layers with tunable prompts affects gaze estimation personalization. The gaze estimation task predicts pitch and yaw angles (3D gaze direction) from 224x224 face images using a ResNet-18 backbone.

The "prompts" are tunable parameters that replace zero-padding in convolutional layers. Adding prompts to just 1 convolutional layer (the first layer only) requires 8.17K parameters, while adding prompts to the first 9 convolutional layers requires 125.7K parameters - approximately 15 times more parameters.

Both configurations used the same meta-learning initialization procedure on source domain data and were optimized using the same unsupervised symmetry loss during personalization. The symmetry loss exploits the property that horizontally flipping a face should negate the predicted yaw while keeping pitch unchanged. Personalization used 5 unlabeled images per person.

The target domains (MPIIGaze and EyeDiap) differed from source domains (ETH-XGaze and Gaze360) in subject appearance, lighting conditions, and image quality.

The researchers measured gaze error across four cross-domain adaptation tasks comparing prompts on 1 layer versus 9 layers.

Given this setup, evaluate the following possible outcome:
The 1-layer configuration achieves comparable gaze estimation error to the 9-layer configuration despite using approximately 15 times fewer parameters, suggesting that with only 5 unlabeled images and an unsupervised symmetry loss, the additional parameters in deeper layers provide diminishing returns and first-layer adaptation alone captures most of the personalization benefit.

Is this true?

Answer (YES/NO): NO